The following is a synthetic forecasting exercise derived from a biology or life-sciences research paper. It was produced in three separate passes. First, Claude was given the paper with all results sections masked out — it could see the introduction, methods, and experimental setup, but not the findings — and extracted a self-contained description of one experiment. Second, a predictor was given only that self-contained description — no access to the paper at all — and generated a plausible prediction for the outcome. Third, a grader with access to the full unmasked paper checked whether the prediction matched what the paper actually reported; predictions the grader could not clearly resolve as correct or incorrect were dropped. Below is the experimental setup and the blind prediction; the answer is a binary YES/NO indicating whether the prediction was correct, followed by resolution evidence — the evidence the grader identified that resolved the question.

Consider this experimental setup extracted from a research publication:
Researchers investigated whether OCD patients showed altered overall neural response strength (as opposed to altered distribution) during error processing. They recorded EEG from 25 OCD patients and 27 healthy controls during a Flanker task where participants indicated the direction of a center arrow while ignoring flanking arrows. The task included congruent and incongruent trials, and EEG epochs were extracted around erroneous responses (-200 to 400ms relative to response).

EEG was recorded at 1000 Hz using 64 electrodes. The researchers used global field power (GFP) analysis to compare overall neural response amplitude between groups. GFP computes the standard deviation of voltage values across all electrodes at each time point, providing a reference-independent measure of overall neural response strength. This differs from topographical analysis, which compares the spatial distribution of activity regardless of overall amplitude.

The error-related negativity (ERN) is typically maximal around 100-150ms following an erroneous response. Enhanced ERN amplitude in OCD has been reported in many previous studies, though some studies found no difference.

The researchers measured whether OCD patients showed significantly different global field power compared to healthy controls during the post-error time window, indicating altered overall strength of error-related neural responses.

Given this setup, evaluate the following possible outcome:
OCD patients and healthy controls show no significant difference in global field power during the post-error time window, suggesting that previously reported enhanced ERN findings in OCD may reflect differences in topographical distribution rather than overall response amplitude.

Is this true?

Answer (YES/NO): YES